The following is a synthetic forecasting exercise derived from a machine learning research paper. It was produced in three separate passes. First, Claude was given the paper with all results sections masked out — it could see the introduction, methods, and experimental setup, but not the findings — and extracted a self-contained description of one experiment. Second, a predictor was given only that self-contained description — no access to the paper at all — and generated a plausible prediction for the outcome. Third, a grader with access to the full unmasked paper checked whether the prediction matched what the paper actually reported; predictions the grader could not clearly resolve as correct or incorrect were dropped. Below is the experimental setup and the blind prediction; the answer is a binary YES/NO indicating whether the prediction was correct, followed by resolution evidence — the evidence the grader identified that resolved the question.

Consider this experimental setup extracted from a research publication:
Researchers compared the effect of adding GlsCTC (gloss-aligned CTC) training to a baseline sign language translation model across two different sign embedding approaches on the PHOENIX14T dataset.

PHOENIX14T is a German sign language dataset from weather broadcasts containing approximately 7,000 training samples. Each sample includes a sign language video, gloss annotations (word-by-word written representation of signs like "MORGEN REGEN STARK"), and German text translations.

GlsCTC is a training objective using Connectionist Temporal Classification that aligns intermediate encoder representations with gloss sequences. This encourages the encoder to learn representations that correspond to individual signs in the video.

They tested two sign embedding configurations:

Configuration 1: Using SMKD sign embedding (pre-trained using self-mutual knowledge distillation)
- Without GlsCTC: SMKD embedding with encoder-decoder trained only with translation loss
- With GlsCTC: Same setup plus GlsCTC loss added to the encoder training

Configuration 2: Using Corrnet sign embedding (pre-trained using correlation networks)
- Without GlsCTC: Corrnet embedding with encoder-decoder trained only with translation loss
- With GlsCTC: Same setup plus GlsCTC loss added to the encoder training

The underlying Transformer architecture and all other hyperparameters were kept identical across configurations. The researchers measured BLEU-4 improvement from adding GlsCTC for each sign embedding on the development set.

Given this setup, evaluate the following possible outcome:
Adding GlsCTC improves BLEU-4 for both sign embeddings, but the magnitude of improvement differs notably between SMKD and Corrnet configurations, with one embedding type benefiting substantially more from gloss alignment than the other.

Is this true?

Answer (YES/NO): YES